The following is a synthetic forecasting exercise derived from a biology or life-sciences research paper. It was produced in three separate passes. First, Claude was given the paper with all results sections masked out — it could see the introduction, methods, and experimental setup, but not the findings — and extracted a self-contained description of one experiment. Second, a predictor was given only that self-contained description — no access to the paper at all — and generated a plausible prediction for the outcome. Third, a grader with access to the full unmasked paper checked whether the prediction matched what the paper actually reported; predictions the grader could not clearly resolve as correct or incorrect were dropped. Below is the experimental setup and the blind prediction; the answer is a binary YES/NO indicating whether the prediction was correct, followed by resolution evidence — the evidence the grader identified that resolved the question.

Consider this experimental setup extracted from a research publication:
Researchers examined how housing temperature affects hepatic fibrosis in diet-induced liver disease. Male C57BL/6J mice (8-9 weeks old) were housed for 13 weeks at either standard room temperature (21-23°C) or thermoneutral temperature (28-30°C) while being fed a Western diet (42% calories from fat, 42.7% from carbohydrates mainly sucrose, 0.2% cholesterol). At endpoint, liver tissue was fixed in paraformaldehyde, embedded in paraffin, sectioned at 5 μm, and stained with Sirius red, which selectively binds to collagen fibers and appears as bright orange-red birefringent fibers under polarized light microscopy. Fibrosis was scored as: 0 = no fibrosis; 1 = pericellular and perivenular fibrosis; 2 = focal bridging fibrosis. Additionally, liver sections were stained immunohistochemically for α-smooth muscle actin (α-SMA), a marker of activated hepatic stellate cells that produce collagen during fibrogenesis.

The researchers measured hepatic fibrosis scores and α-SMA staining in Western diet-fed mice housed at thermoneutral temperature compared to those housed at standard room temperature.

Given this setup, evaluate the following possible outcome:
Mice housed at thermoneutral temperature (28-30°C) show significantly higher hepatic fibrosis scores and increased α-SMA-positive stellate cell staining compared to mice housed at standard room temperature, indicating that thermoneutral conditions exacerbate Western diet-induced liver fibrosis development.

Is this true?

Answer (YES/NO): YES